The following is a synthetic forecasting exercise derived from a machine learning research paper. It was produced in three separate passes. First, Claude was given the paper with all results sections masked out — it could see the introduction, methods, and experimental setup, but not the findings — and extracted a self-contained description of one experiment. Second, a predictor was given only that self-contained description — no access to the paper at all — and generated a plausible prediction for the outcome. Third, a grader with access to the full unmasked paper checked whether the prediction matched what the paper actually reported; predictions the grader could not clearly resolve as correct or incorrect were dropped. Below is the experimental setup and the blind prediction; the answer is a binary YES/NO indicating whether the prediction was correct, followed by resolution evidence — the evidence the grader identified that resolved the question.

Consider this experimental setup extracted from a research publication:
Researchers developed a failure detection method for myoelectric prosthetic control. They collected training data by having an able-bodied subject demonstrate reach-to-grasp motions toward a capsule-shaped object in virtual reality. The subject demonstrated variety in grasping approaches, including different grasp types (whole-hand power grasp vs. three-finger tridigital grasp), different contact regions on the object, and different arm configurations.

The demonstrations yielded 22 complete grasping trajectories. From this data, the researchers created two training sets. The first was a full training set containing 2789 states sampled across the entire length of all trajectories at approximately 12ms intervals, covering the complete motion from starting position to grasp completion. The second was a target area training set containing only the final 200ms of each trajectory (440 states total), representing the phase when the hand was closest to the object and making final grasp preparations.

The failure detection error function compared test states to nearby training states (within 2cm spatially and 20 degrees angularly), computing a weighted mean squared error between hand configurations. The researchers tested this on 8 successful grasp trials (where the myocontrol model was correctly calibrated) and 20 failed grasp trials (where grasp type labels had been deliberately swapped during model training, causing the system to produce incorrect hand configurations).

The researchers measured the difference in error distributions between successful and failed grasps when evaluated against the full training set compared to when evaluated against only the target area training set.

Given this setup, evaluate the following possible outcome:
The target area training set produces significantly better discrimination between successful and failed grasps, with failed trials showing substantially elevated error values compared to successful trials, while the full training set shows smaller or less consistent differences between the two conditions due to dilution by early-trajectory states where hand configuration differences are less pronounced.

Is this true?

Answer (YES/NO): YES